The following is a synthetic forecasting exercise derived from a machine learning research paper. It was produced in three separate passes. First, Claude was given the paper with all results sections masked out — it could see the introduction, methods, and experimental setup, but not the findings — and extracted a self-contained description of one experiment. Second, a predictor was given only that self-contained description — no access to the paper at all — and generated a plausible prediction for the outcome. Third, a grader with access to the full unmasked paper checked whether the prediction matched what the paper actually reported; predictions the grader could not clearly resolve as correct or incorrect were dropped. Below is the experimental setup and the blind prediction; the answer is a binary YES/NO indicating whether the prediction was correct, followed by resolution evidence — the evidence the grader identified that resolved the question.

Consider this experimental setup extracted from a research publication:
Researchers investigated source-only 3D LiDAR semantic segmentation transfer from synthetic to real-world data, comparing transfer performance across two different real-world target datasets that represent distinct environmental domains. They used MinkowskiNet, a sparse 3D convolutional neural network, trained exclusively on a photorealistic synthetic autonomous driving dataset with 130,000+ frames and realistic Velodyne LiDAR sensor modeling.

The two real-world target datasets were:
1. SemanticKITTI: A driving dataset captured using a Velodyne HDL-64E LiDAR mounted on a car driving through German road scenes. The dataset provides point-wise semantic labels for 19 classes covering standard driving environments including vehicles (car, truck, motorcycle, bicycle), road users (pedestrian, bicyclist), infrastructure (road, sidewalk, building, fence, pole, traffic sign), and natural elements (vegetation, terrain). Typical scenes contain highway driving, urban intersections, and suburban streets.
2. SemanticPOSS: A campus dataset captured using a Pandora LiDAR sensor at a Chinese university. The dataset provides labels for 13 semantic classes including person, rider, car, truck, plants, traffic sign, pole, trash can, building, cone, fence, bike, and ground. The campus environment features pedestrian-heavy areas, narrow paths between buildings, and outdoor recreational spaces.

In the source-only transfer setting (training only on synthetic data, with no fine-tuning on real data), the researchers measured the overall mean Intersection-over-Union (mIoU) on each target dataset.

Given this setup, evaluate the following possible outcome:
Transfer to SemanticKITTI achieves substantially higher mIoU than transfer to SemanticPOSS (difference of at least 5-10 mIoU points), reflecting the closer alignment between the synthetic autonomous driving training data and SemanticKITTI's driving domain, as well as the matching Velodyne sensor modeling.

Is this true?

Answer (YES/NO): NO